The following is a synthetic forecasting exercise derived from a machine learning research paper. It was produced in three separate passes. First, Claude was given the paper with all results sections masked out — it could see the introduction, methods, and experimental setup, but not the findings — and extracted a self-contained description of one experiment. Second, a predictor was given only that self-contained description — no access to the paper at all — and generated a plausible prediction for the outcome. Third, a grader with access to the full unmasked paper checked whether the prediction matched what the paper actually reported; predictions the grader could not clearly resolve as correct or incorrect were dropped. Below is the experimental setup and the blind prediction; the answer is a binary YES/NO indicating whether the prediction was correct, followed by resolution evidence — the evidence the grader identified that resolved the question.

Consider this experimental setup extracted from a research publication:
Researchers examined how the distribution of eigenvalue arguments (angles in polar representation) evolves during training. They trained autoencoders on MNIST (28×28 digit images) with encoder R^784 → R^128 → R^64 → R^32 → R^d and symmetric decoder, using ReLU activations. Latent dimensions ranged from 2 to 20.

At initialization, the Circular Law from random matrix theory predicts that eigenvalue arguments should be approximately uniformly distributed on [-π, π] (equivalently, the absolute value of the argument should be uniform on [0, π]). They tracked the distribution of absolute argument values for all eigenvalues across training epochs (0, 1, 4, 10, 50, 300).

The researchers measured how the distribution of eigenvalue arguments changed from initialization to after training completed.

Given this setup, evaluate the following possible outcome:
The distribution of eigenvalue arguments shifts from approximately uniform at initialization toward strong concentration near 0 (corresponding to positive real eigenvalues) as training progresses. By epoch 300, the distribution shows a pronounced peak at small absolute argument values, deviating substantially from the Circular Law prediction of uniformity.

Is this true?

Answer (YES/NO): YES